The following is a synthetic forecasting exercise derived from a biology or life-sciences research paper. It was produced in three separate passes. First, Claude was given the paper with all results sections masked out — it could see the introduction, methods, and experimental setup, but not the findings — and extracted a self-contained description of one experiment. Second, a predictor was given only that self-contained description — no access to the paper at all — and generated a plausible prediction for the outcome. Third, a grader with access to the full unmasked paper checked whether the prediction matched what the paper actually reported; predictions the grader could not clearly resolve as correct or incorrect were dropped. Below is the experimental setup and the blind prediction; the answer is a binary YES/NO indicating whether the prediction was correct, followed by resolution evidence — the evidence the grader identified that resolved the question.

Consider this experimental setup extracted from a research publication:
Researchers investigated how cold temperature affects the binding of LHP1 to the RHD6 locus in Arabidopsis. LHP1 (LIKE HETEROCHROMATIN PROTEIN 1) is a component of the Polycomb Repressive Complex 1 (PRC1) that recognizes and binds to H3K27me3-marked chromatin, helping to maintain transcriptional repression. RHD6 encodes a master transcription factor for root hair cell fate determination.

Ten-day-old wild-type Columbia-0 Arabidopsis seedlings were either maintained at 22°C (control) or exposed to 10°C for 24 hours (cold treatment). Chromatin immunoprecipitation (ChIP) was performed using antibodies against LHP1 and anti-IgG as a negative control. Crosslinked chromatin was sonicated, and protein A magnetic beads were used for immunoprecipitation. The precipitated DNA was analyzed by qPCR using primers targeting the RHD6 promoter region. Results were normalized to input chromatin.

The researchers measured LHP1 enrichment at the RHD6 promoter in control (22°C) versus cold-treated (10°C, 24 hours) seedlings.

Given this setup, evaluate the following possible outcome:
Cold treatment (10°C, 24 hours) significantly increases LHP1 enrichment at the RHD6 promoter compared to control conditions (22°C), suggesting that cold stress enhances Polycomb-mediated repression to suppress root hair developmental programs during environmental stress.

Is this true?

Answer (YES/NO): NO